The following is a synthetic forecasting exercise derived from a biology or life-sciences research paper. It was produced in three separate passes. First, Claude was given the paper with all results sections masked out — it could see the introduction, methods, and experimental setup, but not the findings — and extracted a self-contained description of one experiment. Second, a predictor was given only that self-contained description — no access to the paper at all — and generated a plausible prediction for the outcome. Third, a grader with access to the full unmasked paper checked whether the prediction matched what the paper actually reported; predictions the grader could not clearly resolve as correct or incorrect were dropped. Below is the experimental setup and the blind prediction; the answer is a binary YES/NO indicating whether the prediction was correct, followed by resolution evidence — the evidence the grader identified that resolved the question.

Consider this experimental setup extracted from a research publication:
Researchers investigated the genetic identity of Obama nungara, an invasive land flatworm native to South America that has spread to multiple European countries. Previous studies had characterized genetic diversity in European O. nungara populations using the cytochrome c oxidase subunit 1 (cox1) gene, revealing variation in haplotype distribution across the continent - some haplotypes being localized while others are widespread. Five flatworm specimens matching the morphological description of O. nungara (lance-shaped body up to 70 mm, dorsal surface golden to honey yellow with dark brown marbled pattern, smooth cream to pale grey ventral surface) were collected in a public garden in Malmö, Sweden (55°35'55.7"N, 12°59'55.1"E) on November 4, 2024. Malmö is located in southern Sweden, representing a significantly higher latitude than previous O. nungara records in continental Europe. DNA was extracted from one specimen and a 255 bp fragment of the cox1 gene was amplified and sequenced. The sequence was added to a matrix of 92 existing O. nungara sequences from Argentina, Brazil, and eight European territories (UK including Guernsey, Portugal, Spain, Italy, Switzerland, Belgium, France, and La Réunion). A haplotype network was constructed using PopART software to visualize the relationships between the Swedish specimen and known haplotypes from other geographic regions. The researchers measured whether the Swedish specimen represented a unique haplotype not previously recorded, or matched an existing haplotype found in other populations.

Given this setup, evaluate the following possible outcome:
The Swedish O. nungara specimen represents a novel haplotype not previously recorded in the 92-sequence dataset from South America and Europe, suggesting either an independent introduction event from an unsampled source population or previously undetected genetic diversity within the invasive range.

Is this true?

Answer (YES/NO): NO